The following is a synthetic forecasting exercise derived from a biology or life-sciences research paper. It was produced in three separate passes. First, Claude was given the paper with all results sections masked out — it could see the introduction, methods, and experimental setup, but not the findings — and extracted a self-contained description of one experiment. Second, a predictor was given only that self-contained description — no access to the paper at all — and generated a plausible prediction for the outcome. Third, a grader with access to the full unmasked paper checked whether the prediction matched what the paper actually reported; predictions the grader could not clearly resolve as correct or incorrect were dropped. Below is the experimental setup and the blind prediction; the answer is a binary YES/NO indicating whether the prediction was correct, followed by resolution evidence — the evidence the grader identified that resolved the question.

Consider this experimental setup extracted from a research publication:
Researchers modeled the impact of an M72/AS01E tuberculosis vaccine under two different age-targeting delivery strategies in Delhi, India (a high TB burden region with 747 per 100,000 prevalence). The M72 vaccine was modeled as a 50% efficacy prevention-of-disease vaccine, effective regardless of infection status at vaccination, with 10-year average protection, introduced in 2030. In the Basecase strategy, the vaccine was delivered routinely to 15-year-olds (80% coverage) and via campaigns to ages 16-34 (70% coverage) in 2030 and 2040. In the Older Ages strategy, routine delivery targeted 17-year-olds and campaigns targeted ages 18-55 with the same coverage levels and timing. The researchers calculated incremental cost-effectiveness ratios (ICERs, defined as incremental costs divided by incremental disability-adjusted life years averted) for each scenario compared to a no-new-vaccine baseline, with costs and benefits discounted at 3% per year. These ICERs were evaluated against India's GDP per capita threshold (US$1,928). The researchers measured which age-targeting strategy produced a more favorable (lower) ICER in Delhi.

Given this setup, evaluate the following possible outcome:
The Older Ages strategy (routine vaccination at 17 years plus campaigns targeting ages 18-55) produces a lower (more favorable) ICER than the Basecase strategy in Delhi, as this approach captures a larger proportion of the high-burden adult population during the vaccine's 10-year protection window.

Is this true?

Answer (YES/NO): NO